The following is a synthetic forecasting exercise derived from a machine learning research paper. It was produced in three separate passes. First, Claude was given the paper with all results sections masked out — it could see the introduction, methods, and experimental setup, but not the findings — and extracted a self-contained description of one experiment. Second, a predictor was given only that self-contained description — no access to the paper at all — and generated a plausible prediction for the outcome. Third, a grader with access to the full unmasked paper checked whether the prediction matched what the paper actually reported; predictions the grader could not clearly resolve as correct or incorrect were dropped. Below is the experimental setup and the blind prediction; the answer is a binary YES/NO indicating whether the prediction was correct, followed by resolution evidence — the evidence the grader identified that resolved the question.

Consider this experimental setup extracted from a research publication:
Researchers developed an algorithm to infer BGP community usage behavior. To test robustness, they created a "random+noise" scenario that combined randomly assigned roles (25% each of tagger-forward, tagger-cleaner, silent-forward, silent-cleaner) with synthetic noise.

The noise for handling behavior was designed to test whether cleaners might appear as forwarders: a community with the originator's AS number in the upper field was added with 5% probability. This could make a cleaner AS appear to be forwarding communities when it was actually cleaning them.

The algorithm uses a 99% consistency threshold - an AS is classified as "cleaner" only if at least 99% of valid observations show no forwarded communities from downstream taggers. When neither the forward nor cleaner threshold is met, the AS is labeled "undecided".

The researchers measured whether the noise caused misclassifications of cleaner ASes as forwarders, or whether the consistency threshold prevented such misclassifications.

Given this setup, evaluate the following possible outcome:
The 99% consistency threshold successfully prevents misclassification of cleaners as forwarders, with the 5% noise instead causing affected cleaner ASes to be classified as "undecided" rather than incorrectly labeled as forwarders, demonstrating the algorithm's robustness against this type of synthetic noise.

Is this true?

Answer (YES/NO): NO